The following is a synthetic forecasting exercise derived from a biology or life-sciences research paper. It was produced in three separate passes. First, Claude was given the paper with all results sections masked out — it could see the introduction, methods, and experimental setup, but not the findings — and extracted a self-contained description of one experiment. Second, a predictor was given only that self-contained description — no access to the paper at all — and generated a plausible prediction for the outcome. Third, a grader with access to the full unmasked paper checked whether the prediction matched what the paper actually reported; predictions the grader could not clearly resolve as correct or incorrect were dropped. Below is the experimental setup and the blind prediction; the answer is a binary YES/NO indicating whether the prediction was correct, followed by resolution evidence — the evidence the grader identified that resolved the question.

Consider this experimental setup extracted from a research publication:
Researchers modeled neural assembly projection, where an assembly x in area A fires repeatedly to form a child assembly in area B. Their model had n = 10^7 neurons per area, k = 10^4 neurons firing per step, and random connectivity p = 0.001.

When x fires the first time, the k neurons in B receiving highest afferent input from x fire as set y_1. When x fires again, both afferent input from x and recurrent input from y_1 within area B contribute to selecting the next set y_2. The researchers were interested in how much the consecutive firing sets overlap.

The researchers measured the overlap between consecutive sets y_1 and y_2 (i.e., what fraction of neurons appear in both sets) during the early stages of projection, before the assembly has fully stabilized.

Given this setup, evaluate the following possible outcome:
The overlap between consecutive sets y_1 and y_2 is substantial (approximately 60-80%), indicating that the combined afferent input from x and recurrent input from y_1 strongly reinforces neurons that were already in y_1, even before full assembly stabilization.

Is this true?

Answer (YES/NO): NO